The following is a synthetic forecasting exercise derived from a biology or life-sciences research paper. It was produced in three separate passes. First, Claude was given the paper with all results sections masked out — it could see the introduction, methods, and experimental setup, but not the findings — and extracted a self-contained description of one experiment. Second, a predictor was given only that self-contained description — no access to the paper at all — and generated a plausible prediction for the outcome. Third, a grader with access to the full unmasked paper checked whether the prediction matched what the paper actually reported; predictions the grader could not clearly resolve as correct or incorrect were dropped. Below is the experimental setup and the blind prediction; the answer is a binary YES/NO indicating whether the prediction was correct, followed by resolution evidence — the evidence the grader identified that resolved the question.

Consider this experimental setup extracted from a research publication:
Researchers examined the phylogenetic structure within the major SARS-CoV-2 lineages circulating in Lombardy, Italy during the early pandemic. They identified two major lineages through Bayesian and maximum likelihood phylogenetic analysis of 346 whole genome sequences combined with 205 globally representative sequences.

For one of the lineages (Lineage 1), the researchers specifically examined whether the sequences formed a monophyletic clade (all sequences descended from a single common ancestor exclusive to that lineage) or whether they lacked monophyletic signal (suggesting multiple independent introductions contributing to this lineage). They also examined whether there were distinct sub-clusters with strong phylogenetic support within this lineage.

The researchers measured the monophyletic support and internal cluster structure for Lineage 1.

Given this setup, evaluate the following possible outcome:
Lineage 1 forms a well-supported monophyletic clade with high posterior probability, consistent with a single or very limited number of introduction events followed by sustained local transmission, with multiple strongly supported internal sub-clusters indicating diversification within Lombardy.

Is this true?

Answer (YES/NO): NO